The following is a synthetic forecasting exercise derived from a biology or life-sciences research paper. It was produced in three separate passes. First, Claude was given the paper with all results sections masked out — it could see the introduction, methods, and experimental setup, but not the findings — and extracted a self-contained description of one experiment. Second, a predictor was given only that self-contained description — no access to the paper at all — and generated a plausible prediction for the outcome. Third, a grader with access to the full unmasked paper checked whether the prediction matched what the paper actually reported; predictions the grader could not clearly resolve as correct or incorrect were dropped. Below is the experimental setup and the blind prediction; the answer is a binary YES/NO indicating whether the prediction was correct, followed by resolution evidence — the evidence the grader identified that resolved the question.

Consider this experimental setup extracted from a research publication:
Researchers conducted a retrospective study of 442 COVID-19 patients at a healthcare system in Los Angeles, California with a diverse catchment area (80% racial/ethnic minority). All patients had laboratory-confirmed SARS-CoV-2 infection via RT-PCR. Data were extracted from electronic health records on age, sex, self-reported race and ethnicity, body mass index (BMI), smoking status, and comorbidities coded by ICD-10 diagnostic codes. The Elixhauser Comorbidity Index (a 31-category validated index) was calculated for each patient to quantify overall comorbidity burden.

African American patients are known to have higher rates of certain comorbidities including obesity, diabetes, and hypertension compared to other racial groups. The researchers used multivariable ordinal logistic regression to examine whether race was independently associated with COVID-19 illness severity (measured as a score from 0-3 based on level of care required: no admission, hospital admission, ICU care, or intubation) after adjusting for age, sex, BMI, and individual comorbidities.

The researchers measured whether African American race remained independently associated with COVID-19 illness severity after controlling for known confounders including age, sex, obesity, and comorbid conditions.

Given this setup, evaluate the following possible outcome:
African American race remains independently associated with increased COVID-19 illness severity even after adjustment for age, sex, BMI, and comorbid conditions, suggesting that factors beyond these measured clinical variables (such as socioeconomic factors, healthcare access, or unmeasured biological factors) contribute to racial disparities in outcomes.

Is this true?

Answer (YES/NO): YES